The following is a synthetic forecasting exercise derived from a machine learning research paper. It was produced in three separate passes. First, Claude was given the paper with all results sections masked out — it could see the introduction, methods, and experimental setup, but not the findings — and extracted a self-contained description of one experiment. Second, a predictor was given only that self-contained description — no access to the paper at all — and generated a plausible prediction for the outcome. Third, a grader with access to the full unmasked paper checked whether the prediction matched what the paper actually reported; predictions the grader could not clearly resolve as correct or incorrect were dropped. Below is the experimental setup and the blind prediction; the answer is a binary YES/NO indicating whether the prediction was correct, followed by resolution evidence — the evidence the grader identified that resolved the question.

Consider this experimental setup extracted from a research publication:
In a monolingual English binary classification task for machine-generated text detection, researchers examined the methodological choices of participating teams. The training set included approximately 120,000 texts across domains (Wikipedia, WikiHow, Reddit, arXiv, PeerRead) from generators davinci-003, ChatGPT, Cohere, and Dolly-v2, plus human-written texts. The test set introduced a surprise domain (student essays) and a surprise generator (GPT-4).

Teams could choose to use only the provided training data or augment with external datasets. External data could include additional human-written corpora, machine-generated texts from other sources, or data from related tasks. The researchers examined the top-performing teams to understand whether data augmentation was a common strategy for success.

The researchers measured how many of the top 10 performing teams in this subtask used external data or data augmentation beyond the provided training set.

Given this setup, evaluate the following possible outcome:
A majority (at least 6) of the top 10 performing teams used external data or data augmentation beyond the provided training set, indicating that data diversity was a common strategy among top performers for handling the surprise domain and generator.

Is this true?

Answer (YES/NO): NO